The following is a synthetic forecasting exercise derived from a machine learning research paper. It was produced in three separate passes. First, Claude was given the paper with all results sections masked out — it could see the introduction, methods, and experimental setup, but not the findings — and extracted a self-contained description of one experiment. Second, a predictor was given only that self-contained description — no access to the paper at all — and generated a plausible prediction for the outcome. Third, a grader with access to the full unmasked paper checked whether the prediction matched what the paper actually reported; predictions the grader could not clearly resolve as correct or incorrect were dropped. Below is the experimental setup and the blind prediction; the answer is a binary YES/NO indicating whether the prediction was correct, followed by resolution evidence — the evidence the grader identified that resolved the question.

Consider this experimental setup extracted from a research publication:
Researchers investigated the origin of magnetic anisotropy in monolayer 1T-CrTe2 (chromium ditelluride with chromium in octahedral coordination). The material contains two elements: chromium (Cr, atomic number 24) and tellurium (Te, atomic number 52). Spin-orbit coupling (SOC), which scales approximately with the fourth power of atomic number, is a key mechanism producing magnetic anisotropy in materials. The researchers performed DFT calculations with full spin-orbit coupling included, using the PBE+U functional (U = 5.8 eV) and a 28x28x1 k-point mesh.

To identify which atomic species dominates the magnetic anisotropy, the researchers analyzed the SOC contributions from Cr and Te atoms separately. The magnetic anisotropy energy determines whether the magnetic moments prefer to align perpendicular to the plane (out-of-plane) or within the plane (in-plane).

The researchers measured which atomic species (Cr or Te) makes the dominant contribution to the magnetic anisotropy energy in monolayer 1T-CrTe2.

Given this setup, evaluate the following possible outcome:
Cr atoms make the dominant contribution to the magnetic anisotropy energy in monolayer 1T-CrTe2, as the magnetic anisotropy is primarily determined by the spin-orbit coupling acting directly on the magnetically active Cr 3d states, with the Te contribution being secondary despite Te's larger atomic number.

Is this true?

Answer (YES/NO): NO